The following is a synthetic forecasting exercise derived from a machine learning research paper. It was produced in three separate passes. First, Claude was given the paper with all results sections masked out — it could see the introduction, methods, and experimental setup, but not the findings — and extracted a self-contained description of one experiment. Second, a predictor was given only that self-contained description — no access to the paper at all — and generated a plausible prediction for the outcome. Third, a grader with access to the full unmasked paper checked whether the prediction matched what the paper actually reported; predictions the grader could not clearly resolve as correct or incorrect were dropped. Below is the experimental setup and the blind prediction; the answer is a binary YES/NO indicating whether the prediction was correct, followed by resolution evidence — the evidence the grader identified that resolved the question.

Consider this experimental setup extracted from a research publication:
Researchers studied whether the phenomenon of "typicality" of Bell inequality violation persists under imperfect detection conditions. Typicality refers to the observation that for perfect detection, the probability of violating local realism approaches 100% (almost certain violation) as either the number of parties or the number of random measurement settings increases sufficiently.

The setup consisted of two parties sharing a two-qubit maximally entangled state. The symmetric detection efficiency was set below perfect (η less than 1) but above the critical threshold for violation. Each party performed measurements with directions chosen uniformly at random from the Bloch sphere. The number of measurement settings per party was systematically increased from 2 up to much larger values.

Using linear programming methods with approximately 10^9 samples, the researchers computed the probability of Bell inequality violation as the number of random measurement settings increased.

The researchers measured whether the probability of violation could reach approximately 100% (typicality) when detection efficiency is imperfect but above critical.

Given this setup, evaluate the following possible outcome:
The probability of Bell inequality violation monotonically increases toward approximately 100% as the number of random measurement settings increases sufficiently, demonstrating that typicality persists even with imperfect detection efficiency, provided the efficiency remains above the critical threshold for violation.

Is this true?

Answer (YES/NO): YES